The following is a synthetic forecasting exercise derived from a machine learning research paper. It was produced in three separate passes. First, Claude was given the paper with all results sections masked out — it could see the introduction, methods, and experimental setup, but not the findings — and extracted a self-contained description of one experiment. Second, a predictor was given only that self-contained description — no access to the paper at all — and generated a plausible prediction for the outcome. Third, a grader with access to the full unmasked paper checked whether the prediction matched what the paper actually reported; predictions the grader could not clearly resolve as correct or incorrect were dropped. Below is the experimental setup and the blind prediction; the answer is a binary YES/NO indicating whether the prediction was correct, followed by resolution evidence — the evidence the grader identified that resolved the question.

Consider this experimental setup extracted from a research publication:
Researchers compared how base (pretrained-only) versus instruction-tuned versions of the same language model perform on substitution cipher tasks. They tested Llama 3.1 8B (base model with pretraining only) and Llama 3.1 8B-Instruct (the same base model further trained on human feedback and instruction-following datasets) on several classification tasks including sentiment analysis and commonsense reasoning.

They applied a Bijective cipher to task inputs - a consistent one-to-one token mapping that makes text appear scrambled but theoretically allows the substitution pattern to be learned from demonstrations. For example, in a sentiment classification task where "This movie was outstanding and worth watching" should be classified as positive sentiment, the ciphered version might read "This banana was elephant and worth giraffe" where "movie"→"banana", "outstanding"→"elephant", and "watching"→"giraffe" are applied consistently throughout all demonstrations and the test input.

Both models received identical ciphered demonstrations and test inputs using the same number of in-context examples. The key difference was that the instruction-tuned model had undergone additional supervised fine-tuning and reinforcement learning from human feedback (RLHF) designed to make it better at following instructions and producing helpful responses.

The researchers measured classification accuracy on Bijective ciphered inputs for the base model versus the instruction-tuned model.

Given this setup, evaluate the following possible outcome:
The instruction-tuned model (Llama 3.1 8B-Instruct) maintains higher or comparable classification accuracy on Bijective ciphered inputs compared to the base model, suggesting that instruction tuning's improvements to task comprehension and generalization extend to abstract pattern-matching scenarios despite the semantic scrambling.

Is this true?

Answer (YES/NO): YES